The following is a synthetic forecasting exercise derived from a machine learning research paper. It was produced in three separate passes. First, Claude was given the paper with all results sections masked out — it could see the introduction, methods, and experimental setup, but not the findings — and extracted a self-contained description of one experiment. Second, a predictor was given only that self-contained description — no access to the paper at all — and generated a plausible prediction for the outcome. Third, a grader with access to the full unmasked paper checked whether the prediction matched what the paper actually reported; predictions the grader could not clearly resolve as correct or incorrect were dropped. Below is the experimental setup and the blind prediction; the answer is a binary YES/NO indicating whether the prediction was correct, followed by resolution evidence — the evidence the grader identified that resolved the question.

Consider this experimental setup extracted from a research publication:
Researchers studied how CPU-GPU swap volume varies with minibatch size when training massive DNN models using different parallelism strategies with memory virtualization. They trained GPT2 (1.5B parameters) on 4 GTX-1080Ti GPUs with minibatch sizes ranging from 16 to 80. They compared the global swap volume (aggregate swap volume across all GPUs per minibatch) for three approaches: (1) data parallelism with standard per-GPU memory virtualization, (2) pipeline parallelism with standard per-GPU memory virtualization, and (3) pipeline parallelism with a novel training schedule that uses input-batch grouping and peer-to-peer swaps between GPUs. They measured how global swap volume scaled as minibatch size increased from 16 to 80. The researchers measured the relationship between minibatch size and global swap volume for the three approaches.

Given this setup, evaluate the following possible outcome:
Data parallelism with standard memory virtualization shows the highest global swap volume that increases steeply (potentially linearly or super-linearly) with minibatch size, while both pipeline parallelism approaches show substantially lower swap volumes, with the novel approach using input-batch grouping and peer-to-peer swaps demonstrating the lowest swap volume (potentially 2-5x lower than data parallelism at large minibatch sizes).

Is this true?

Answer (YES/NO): NO